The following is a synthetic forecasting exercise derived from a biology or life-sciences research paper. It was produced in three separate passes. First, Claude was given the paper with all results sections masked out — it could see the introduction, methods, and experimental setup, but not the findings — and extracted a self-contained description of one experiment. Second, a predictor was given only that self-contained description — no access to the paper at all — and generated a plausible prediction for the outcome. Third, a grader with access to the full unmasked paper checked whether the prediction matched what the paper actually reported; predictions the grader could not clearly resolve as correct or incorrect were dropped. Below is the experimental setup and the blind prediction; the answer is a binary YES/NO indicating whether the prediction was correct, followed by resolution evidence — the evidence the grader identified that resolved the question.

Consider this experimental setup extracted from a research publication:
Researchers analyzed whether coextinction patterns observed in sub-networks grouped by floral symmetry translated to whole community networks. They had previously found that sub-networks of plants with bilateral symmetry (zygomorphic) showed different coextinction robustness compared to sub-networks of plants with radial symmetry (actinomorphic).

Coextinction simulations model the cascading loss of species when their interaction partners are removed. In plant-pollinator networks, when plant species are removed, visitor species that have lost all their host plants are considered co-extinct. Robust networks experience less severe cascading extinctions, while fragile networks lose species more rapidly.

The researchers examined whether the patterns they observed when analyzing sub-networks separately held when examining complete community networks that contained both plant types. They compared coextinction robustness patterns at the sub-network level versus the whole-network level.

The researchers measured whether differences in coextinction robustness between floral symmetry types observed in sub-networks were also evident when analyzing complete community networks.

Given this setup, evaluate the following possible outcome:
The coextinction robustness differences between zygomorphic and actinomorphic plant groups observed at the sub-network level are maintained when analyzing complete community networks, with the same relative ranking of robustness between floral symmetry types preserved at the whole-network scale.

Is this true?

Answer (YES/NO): NO